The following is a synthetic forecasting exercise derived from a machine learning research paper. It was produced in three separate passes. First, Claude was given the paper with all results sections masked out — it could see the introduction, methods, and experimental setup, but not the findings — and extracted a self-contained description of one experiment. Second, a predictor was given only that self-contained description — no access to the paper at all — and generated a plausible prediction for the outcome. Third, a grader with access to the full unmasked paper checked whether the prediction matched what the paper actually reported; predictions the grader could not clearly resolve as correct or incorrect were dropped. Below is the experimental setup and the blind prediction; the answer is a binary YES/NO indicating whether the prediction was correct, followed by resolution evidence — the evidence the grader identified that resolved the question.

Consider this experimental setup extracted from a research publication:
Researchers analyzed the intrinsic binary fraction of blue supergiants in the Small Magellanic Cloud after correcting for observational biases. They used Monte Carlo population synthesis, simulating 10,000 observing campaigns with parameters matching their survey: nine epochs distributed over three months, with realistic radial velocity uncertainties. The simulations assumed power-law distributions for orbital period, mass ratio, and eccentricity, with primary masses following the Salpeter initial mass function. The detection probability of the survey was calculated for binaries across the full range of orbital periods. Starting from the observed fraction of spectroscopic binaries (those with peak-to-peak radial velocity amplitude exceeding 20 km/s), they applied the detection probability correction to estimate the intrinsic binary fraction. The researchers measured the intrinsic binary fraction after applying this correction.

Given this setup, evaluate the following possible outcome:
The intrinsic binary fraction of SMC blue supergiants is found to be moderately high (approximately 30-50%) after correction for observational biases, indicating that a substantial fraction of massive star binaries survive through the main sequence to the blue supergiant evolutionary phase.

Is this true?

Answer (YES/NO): YES